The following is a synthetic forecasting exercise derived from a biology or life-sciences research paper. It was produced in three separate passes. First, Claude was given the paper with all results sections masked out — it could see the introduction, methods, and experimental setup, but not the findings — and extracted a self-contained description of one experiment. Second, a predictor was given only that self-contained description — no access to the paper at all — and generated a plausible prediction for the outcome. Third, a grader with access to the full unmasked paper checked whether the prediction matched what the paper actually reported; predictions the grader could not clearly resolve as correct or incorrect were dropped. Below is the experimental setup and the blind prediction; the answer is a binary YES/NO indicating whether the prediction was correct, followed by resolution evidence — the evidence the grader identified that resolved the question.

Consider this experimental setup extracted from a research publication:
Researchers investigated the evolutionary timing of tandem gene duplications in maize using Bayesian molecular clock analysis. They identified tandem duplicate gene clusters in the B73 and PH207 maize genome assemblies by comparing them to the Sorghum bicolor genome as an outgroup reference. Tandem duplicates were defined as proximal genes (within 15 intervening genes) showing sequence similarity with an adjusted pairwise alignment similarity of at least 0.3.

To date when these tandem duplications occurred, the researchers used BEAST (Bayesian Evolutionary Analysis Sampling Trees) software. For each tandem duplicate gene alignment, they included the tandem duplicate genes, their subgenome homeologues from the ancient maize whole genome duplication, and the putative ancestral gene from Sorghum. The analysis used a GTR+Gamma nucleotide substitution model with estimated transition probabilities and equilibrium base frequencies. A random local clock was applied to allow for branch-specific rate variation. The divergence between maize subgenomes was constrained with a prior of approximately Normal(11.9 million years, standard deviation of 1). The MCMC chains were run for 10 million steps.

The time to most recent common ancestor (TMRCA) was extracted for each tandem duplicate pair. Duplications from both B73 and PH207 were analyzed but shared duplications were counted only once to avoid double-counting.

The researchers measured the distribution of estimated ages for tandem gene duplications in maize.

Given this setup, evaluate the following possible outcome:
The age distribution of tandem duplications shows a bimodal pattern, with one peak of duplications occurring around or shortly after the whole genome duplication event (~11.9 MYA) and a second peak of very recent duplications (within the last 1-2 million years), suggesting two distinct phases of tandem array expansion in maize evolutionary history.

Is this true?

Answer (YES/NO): YES